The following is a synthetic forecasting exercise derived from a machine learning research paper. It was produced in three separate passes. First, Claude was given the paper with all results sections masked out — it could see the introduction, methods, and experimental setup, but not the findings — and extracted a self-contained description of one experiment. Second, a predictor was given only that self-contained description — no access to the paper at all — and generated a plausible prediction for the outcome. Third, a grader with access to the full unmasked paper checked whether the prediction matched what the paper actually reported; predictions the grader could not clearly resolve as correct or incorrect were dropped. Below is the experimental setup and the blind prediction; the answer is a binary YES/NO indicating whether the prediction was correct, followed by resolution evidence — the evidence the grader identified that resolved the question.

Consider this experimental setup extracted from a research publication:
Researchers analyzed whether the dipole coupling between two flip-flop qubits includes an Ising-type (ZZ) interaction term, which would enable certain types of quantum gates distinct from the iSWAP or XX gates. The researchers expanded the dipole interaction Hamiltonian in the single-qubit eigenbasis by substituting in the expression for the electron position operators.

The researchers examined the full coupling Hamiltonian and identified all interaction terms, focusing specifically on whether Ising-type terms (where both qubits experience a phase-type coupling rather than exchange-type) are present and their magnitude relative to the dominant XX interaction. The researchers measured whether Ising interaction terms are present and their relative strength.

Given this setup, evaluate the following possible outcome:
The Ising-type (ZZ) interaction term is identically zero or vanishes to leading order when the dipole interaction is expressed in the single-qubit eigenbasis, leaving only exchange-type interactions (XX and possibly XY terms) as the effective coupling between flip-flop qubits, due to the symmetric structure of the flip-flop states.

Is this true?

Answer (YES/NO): NO